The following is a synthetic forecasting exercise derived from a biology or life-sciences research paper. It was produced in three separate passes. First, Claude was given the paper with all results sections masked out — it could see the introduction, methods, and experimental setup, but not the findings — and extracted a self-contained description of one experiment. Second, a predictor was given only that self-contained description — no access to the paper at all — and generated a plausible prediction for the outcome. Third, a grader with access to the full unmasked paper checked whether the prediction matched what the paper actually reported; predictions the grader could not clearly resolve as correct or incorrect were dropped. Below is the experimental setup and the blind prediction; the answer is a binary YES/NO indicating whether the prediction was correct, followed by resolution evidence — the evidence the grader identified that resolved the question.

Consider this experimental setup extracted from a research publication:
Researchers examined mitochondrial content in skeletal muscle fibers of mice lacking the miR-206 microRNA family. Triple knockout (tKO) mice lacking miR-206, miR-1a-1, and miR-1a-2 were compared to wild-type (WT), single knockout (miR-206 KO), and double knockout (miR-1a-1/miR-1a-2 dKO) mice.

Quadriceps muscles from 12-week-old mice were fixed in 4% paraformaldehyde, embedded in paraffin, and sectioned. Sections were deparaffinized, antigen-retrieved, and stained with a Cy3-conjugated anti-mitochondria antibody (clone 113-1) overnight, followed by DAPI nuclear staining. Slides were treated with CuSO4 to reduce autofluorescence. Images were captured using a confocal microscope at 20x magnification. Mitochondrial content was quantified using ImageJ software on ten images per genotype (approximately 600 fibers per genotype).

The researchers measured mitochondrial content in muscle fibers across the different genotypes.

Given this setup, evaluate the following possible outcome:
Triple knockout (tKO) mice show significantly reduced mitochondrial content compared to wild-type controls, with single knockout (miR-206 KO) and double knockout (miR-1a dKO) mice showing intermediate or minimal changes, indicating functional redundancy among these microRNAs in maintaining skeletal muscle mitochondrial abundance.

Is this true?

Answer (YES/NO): NO